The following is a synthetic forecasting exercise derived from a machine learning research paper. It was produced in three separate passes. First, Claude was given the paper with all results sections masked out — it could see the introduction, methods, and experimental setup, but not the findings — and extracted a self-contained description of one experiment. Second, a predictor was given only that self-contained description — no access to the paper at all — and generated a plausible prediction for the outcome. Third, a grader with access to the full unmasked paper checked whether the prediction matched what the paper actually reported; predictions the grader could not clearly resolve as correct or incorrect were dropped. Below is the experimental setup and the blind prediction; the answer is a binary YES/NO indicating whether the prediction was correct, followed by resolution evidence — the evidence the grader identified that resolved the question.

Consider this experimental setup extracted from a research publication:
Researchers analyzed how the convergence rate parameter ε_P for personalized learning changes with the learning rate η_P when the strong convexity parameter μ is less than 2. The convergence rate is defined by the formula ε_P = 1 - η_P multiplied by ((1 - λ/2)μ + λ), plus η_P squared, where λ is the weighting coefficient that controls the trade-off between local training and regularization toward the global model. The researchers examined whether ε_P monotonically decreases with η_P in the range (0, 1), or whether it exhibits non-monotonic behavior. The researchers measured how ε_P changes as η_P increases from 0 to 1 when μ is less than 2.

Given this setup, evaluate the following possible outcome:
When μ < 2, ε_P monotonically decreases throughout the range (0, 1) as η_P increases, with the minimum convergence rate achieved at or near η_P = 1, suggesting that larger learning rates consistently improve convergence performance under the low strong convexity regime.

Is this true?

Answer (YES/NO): NO